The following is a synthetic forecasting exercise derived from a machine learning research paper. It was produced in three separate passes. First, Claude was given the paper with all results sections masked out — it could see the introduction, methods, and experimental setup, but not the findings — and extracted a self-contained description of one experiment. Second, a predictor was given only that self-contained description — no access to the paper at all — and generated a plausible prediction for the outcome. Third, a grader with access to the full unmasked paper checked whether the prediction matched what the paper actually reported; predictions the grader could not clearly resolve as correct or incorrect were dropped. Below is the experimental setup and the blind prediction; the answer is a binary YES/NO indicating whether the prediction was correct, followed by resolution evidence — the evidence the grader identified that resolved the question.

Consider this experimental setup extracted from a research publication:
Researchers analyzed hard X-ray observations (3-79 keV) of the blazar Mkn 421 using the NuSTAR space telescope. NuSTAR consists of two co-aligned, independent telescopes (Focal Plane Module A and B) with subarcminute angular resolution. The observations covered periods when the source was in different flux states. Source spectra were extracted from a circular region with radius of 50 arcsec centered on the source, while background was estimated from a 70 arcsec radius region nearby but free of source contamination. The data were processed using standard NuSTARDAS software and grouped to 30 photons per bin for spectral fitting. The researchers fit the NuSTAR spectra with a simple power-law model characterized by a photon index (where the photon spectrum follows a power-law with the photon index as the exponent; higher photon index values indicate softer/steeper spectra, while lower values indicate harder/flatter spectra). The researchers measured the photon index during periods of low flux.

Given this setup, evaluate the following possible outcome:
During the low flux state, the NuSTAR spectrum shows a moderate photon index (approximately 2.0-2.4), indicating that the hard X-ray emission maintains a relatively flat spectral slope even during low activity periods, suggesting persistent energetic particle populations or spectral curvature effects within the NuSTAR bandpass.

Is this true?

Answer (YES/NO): NO